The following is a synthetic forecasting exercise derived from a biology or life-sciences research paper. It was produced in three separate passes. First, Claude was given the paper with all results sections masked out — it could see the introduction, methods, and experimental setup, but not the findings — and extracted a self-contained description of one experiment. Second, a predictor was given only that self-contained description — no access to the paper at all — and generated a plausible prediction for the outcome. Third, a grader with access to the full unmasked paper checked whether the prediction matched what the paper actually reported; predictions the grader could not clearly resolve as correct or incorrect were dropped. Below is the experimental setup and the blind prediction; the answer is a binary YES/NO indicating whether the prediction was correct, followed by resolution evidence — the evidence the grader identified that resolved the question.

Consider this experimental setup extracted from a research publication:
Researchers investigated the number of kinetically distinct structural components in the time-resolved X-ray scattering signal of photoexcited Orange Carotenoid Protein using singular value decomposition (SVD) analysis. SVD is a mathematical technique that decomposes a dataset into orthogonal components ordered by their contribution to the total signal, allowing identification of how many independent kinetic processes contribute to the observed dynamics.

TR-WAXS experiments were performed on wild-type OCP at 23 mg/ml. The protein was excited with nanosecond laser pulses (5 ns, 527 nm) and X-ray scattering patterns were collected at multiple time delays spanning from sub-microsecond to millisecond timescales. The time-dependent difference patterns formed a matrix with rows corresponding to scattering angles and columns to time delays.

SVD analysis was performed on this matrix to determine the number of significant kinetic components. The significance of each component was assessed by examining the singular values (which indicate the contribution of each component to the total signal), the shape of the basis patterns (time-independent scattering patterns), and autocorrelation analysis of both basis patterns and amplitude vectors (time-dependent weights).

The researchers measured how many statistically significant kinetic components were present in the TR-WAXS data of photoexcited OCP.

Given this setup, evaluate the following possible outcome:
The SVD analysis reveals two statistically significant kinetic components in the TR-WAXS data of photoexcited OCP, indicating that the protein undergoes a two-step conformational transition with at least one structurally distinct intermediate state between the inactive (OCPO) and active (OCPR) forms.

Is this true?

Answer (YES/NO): NO